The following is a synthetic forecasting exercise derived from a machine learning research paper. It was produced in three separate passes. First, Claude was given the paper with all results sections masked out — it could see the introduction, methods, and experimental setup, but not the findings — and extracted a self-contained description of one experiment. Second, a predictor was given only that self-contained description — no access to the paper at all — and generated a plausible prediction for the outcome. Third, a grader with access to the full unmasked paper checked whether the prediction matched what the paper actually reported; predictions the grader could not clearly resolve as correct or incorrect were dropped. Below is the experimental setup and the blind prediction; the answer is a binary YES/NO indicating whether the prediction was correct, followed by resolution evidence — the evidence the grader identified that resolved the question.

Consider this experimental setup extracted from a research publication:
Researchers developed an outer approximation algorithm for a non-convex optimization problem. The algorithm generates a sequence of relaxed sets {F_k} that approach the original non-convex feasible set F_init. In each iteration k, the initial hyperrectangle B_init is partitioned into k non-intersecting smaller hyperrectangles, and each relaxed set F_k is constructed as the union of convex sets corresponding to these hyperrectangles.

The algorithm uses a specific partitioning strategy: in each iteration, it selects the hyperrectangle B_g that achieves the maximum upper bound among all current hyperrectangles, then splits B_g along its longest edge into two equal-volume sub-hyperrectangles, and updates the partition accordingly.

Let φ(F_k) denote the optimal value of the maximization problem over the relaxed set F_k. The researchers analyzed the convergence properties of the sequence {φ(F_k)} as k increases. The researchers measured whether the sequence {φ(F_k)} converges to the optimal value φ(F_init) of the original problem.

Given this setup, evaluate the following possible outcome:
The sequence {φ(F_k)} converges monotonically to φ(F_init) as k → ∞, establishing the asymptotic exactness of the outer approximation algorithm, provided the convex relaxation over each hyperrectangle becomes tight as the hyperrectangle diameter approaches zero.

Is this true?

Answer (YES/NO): YES